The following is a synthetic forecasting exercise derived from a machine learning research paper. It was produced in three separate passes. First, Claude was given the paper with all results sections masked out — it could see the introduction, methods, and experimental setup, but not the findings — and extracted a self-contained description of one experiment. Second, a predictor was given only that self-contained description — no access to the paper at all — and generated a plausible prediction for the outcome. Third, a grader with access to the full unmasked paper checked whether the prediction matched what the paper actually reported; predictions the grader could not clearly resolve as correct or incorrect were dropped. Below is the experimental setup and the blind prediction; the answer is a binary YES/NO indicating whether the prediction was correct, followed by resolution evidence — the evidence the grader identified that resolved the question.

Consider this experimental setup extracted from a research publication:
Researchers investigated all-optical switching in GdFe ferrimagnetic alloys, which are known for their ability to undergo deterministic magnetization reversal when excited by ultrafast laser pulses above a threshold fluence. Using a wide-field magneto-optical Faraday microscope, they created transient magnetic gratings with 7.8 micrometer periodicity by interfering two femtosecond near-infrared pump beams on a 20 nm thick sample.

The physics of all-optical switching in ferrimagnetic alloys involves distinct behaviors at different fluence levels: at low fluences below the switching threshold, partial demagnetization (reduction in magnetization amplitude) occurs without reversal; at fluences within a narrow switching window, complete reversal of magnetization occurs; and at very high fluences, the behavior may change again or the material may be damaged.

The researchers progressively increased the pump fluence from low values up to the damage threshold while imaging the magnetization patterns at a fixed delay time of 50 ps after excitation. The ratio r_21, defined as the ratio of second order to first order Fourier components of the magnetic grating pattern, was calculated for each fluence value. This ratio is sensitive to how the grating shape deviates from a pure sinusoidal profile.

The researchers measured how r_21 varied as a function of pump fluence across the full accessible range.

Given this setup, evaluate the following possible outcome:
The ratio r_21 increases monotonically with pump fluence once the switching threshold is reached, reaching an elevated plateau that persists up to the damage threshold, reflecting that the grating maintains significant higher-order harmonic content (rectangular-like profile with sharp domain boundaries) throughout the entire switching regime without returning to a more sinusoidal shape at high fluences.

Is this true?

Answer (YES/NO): NO